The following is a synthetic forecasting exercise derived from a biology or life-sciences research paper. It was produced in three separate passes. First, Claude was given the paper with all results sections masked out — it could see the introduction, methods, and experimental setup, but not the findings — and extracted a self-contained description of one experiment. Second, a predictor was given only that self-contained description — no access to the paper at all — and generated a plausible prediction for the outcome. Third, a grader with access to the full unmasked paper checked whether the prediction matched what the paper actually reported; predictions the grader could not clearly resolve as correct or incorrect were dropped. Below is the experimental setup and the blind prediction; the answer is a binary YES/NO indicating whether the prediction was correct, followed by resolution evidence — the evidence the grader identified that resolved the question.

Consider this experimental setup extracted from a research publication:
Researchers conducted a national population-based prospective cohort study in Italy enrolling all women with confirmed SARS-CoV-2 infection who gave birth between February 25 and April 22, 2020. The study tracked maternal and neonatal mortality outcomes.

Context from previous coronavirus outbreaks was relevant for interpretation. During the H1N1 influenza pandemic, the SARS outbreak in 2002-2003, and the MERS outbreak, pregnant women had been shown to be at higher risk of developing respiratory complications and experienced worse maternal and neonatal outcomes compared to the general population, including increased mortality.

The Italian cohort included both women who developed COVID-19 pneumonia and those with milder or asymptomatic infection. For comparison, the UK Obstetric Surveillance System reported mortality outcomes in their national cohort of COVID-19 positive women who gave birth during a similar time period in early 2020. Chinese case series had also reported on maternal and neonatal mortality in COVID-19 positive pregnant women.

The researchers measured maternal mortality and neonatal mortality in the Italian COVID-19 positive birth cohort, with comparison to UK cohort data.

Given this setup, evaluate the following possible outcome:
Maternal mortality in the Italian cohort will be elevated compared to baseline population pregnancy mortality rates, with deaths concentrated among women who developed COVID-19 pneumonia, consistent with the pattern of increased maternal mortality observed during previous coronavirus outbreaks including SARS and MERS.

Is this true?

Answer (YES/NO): NO